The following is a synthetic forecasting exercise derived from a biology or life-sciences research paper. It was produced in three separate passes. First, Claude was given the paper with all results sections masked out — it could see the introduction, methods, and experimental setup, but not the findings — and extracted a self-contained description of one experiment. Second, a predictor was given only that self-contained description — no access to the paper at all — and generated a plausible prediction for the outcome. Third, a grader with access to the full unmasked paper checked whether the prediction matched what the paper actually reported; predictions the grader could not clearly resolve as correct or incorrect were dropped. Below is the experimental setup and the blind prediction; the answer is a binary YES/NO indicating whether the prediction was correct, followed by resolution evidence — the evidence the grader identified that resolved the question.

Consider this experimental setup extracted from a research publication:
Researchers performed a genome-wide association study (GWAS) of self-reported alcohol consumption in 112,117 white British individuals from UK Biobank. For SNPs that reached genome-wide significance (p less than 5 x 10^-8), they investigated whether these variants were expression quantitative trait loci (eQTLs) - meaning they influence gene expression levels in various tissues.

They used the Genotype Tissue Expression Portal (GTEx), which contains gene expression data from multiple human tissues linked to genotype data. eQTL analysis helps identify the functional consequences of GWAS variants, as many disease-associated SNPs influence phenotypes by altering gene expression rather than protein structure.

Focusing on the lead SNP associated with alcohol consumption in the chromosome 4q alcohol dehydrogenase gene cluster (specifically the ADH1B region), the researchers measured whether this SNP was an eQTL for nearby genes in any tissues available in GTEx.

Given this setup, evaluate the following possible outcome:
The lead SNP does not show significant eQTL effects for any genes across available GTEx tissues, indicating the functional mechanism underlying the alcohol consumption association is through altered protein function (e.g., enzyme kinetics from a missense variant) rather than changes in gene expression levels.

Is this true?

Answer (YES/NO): YES